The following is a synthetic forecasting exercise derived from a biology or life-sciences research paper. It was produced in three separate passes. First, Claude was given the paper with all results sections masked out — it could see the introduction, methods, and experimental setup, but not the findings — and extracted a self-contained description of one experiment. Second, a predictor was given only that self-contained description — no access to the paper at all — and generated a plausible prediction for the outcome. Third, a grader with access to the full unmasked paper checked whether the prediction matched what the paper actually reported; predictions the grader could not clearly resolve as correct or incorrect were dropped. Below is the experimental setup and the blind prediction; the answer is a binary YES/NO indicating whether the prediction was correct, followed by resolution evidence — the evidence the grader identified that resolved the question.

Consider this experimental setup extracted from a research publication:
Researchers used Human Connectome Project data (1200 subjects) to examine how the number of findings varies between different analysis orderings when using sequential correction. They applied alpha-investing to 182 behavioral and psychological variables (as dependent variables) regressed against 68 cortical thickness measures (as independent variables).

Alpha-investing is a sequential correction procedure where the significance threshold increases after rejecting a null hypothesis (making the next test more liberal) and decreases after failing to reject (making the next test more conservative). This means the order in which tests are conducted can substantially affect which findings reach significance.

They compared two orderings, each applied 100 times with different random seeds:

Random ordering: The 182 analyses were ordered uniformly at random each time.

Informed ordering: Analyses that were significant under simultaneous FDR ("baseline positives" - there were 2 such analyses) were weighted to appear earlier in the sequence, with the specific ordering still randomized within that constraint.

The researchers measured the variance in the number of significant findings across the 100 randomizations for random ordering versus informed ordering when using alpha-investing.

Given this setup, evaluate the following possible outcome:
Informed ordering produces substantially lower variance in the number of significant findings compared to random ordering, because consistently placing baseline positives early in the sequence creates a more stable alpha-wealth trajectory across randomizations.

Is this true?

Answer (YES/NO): NO